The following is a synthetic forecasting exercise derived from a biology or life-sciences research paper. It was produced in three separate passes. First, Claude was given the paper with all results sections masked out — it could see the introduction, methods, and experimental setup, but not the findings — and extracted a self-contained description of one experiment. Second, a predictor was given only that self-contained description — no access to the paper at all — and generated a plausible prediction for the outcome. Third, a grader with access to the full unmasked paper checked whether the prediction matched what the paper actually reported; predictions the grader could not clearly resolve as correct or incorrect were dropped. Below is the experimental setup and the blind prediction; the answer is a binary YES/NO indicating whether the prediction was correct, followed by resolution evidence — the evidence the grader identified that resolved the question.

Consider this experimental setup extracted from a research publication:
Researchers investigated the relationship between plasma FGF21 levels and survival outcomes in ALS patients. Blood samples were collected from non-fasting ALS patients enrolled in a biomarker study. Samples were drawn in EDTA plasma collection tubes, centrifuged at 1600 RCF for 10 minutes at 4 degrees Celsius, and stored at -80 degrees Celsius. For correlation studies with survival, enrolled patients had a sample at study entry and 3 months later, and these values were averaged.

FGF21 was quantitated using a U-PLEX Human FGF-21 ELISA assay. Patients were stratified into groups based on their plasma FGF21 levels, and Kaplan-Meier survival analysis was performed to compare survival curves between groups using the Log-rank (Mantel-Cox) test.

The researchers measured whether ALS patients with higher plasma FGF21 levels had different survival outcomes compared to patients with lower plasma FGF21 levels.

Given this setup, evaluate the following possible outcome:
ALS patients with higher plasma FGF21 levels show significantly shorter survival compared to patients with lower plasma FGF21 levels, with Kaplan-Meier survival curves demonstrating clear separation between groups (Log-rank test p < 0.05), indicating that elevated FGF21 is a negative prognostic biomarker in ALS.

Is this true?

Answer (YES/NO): NO